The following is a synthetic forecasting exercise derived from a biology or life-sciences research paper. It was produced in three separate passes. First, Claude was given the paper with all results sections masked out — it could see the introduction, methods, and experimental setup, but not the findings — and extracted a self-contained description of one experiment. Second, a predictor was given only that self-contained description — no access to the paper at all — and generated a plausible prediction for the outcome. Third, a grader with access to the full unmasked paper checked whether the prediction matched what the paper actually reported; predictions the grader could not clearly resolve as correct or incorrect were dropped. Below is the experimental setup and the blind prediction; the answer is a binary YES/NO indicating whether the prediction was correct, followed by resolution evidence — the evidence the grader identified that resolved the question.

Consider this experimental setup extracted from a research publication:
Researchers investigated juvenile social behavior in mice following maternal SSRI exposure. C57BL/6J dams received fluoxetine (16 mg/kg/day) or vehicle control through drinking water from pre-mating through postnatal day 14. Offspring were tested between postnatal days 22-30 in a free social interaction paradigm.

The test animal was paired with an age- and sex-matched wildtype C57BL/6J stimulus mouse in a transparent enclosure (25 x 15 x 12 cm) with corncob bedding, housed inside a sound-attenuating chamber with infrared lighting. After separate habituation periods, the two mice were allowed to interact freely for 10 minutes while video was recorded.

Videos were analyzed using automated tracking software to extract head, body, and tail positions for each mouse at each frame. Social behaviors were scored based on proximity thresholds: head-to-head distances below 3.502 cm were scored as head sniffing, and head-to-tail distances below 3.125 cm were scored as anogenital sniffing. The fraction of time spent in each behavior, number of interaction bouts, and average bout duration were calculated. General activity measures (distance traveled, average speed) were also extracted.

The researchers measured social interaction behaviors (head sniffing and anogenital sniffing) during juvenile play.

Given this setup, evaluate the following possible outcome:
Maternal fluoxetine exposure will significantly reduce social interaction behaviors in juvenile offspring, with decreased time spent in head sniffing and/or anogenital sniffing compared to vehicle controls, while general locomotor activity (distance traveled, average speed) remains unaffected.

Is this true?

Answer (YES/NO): NO